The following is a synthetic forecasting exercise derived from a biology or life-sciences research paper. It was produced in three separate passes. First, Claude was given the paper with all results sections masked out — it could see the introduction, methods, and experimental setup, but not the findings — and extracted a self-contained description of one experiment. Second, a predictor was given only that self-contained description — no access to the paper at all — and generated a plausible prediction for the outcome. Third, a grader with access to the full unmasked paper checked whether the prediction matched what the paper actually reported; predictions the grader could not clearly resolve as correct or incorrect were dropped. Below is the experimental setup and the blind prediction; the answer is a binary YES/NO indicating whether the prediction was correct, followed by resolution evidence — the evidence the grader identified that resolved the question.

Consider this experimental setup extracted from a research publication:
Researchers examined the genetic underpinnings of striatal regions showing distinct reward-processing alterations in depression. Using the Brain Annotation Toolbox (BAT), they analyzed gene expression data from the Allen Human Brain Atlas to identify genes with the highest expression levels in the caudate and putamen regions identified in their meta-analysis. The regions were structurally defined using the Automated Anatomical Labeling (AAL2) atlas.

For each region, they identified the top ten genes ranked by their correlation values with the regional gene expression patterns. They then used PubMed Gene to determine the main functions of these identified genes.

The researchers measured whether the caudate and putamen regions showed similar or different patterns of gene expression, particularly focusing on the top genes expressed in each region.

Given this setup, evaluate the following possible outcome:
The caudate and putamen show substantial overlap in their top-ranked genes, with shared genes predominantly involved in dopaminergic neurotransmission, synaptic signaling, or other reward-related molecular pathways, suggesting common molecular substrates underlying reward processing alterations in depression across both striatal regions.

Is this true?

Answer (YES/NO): YES